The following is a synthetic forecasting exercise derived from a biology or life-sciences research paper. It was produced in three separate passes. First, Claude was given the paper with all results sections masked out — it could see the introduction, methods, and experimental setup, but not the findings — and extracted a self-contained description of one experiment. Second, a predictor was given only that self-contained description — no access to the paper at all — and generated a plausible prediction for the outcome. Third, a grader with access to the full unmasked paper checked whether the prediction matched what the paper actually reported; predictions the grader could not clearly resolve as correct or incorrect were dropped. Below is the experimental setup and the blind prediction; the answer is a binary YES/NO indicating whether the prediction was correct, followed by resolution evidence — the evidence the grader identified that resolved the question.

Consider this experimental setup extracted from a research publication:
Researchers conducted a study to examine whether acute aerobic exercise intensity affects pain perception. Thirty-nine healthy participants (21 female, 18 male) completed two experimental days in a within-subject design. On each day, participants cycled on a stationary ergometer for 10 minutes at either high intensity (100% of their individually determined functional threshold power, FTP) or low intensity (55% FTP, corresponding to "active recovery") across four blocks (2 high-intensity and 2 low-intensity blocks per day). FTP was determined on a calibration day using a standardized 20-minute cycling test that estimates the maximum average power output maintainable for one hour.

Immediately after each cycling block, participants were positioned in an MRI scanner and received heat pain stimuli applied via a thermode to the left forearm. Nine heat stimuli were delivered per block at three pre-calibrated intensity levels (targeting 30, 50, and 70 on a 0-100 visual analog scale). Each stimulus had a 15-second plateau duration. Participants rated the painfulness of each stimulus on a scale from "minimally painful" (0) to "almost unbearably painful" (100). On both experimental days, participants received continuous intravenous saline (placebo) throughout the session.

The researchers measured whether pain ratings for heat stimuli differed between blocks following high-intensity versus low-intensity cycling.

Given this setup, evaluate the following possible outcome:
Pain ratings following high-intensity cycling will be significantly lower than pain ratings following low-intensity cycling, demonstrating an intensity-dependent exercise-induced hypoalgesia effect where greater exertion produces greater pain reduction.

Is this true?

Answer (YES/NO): NO